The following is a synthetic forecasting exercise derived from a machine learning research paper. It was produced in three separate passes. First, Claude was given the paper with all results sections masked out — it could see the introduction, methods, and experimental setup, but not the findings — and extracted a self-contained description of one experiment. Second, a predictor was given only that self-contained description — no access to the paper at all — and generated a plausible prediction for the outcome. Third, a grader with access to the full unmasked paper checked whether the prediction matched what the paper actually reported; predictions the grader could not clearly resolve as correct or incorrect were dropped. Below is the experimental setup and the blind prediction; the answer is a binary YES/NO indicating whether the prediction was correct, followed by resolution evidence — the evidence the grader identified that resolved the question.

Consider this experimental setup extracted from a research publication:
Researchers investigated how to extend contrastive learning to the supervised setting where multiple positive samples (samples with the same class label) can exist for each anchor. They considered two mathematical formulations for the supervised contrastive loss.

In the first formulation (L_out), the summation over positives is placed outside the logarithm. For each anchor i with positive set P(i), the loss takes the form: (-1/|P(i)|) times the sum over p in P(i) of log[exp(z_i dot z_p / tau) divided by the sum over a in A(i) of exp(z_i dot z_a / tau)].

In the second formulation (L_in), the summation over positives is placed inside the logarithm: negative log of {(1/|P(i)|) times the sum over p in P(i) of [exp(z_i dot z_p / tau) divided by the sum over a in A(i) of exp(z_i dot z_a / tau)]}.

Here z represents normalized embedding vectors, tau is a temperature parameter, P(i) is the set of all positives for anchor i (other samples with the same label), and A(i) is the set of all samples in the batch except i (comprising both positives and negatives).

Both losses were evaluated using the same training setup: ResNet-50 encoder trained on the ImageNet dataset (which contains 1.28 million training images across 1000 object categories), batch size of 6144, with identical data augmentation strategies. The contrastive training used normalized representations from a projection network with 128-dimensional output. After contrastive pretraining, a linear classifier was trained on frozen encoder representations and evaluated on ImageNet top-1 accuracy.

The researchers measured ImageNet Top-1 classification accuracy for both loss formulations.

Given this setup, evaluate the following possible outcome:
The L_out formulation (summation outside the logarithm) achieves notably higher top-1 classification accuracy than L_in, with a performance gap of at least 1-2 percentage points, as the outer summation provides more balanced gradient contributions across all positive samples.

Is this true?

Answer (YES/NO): YES